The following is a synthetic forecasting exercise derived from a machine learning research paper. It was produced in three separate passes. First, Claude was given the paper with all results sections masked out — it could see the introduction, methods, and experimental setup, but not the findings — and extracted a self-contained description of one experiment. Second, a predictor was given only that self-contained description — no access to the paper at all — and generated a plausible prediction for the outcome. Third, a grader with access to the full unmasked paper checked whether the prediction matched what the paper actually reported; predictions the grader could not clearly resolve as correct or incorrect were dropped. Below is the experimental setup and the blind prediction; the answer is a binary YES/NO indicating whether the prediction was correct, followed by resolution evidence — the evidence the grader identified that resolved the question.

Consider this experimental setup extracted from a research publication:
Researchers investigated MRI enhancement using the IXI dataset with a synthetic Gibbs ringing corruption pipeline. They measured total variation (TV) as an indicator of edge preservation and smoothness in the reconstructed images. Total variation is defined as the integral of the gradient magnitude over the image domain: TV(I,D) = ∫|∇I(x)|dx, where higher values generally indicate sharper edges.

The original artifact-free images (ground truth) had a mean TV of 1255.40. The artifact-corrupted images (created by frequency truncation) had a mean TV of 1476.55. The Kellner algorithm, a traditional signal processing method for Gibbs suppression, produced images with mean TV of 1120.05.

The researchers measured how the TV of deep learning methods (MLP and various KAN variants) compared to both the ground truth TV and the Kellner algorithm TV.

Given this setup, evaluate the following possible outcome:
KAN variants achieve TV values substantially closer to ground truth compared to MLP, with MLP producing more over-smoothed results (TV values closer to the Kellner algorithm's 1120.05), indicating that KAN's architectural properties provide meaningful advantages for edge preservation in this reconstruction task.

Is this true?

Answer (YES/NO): NO